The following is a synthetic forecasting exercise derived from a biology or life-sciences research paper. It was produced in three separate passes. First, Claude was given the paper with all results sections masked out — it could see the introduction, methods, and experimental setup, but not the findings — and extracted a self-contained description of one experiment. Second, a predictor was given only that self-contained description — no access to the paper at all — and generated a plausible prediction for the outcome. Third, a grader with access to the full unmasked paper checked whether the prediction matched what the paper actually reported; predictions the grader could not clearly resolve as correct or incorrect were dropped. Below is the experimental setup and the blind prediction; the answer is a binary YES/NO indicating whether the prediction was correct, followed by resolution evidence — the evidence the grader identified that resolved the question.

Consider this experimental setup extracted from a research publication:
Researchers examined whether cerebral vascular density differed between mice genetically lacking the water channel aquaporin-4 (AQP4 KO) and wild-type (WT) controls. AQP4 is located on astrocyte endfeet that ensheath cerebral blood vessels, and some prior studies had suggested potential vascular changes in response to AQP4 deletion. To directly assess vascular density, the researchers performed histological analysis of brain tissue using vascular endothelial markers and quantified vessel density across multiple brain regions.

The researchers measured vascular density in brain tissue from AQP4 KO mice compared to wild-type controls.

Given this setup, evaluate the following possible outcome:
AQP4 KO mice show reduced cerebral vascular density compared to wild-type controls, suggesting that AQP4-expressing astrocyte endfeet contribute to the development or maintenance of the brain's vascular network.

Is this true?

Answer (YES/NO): NO